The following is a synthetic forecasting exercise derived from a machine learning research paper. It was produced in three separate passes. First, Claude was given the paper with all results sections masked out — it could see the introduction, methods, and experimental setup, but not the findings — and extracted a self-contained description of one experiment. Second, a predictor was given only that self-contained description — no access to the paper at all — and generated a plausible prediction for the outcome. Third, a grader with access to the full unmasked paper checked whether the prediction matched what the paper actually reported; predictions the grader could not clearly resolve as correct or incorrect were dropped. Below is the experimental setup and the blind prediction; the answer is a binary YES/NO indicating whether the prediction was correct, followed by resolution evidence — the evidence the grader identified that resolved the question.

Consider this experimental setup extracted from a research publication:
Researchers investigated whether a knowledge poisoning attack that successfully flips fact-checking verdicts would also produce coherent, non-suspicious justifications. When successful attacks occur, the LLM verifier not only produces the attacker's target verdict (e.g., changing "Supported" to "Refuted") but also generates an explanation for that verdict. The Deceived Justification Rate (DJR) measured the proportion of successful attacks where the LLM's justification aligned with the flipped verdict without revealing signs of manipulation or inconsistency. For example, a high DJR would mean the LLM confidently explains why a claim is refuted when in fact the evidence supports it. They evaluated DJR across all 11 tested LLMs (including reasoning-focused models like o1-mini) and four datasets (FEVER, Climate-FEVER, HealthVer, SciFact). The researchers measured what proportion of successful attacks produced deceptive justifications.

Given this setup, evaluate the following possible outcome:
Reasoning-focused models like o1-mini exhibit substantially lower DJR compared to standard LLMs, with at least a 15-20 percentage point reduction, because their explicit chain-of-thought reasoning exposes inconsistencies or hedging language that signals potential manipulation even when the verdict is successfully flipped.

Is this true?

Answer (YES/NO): NO